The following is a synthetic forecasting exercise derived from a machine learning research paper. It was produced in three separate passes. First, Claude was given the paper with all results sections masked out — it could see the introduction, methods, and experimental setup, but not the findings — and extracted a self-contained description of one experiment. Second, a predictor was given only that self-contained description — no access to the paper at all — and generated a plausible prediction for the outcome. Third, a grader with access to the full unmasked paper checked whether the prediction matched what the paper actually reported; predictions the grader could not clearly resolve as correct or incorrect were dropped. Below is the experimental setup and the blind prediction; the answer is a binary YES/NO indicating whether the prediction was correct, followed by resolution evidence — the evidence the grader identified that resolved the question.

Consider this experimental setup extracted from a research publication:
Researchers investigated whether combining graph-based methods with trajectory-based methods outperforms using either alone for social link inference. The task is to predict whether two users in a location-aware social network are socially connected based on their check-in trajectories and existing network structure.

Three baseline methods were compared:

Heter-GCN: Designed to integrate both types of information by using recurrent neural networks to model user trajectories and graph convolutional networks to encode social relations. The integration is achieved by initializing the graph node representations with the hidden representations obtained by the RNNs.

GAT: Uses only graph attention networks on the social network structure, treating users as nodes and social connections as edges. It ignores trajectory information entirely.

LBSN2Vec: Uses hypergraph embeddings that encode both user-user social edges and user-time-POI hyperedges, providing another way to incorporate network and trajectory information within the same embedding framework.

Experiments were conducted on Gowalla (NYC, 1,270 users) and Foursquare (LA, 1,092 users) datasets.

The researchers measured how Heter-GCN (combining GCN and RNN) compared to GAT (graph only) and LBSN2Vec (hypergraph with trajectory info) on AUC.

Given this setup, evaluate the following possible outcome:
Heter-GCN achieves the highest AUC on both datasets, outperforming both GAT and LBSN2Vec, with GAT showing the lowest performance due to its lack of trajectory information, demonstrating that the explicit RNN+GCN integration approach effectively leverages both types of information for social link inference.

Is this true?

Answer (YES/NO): NO